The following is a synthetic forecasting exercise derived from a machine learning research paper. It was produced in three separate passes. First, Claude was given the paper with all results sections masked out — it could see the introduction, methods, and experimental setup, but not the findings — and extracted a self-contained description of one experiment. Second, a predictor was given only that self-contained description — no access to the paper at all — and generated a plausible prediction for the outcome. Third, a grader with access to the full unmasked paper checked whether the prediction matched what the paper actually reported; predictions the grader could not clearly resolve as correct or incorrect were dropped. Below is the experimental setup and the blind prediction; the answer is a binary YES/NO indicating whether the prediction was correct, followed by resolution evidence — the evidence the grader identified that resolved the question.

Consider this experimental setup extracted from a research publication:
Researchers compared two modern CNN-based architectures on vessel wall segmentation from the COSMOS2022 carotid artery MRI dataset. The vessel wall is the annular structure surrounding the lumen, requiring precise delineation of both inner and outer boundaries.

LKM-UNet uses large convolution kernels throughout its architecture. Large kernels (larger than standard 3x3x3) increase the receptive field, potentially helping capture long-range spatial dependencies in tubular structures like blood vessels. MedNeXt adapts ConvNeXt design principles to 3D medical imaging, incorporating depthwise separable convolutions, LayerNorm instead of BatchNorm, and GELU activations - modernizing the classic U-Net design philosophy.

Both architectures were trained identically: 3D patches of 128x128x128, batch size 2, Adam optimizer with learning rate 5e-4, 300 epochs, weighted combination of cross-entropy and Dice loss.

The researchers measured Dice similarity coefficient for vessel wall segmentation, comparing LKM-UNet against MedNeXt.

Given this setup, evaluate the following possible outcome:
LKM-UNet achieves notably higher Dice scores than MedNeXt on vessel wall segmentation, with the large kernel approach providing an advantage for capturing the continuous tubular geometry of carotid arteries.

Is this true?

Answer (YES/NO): YES